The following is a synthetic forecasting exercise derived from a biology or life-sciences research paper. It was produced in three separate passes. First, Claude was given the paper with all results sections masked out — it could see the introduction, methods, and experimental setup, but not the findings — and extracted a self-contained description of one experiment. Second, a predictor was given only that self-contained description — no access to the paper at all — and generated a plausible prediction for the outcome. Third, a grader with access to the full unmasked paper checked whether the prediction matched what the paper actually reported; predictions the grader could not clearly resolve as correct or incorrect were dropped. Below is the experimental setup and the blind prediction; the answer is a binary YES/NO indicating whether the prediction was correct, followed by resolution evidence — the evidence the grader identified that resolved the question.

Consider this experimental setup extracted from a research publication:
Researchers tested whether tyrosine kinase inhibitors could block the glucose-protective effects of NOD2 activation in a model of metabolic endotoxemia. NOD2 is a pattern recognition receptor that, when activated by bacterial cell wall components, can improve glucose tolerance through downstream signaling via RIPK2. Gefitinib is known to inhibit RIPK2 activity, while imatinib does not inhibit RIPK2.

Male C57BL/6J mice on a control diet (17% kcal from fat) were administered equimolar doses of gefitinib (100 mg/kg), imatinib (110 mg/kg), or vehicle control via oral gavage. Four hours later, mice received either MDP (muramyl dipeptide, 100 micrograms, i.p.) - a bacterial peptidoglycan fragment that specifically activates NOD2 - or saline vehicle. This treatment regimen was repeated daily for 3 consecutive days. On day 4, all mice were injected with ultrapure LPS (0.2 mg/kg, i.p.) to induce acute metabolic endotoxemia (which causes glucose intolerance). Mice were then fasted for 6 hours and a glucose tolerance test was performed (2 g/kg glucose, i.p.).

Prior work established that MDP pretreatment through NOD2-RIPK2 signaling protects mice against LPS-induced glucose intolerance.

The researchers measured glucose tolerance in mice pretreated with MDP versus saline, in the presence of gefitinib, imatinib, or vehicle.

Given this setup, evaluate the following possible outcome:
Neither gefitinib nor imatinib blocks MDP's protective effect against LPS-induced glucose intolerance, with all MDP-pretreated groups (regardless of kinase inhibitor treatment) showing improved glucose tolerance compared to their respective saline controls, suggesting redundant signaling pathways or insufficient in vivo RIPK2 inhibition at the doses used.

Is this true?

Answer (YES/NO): NO